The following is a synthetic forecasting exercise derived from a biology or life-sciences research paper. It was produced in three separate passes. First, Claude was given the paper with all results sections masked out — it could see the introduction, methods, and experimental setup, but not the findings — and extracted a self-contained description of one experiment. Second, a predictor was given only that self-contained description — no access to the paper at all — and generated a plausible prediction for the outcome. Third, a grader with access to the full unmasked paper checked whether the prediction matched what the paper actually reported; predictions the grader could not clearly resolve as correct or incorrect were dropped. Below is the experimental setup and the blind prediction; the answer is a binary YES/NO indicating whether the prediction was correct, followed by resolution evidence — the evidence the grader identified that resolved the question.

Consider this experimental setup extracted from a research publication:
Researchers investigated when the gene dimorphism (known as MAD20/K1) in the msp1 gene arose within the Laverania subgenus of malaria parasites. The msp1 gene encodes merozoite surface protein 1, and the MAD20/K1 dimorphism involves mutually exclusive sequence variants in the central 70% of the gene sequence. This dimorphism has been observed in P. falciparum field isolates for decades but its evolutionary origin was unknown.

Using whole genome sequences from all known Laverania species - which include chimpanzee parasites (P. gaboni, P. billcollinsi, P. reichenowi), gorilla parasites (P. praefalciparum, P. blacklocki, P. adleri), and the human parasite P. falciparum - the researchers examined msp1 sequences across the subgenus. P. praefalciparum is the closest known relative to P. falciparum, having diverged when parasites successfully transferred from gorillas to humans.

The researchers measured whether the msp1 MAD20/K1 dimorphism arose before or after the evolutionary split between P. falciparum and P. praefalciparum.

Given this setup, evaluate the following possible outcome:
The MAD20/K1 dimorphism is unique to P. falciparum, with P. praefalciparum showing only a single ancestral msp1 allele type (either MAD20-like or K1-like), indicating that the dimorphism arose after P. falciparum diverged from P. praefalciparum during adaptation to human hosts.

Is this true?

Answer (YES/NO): NO